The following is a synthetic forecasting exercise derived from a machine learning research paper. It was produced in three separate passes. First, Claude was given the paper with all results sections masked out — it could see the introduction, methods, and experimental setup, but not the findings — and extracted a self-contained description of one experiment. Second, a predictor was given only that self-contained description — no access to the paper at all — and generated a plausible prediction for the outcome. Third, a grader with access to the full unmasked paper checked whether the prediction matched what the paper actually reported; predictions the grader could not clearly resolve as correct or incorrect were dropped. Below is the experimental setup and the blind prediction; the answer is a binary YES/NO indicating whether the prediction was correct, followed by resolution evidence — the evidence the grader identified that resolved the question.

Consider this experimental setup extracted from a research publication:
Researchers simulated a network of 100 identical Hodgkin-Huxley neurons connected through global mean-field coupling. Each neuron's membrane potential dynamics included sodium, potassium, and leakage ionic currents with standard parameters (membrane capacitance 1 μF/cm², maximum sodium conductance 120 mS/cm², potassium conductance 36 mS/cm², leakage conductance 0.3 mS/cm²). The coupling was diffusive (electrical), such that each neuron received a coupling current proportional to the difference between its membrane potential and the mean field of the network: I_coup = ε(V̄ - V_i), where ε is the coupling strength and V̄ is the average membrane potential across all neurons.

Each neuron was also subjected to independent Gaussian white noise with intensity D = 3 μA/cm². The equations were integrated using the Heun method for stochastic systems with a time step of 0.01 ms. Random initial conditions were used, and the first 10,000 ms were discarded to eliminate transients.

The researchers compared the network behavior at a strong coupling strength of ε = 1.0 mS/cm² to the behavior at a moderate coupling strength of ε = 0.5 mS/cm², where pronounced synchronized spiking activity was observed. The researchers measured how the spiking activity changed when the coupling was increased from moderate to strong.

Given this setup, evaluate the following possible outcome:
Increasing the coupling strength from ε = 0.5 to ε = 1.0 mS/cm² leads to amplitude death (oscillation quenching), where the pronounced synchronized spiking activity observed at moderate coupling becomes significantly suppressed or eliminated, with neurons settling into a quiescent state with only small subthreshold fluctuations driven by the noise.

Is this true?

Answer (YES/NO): YES